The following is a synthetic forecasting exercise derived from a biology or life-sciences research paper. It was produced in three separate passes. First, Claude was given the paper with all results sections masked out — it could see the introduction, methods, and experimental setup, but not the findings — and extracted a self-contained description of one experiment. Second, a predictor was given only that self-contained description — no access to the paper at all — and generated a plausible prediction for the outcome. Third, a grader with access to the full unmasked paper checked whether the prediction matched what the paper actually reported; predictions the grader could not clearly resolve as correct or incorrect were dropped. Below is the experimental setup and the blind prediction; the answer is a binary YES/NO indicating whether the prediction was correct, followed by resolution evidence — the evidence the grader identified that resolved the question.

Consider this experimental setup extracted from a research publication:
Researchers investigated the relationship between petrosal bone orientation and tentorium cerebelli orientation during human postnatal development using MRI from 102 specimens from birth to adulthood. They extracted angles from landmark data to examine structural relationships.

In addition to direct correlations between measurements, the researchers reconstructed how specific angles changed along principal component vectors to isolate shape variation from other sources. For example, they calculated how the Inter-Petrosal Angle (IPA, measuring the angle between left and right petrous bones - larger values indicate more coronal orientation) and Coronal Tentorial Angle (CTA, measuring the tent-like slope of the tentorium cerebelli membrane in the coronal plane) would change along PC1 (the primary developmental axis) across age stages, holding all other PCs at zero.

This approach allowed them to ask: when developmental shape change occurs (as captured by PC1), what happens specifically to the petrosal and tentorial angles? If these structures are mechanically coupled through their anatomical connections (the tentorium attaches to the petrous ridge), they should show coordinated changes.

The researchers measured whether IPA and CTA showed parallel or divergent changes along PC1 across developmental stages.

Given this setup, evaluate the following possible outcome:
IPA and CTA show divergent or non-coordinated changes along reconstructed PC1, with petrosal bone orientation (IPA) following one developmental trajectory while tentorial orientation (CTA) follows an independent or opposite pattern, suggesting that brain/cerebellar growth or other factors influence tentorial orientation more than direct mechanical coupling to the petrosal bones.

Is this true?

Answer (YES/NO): YES